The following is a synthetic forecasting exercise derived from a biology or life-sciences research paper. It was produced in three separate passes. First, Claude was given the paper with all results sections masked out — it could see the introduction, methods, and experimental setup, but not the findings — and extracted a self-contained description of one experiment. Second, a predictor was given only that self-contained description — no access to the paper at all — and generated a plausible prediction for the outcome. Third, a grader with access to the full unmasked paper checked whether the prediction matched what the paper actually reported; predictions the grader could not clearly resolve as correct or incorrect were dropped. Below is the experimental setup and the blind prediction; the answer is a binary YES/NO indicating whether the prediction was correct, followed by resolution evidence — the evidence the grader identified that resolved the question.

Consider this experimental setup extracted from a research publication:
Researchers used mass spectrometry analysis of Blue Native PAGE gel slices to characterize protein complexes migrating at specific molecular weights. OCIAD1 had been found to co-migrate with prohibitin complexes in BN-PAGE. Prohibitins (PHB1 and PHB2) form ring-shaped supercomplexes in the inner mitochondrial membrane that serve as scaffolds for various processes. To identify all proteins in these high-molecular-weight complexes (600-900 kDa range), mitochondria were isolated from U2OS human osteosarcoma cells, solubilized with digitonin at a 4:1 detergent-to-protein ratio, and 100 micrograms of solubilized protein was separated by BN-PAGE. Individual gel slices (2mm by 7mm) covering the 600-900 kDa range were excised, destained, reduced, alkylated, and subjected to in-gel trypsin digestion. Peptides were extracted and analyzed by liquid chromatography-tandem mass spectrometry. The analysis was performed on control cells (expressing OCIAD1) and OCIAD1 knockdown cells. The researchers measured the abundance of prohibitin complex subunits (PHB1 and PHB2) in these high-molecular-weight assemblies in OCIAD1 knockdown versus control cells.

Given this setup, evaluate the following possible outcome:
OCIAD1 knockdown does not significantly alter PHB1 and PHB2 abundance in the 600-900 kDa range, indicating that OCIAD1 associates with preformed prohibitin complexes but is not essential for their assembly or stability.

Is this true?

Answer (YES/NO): YES